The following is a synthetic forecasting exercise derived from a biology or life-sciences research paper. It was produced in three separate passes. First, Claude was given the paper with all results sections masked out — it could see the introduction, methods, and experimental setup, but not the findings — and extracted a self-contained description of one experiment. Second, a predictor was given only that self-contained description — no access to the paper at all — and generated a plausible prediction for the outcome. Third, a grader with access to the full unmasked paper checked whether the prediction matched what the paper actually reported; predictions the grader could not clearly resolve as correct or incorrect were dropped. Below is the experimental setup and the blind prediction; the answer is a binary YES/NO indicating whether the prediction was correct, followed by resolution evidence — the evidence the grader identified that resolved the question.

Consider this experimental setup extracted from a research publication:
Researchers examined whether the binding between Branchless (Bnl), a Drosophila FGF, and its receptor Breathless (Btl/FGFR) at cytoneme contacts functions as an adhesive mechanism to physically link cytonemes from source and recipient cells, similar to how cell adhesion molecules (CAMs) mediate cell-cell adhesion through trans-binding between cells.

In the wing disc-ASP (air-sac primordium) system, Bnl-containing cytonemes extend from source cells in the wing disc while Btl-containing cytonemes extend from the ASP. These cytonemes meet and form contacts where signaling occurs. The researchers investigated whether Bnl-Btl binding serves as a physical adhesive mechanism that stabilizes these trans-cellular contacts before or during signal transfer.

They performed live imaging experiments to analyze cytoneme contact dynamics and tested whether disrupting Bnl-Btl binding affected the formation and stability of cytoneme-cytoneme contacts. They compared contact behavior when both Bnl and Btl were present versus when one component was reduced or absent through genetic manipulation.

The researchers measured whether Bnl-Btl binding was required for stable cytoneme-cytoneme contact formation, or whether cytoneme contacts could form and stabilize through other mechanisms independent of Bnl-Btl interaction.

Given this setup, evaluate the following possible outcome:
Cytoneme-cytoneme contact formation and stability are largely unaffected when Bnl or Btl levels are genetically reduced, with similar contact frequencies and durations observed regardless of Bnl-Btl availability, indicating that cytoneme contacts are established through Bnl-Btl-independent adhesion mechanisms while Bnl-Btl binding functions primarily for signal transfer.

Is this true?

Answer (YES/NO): NO